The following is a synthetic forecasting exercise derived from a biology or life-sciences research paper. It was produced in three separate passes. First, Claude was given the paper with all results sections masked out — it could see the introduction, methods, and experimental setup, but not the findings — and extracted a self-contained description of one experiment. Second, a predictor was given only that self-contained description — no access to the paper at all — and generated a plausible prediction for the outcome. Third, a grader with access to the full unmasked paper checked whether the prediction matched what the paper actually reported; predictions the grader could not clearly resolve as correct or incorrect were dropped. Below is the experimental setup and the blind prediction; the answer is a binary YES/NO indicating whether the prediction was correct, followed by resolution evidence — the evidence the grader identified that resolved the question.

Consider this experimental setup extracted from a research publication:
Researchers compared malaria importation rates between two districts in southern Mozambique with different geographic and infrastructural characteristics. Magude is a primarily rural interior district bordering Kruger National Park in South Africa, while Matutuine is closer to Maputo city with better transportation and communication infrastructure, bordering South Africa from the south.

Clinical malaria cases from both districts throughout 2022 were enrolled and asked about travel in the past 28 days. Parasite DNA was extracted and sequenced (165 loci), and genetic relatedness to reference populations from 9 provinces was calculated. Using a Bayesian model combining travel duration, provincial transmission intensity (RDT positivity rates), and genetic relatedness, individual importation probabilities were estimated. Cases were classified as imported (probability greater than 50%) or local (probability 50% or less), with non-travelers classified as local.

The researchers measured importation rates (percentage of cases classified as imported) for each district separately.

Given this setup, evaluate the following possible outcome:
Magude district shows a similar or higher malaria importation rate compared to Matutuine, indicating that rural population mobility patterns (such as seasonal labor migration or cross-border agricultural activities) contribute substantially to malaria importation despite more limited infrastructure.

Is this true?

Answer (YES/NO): NO